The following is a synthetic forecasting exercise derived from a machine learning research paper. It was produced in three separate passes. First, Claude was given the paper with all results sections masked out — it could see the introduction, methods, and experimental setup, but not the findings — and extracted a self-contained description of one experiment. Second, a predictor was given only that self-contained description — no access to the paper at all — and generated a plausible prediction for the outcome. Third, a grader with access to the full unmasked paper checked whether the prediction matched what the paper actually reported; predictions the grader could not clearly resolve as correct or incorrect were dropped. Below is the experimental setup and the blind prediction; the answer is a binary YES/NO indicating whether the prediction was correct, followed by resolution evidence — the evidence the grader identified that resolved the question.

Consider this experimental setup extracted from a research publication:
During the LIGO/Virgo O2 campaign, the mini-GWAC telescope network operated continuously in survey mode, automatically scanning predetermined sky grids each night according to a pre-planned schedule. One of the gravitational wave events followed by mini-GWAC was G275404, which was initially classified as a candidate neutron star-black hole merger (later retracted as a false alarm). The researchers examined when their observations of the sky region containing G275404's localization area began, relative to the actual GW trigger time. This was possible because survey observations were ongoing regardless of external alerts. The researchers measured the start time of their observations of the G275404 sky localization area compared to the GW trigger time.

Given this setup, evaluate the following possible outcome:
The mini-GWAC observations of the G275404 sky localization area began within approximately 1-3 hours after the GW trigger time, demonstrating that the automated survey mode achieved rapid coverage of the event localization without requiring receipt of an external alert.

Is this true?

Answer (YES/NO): NO